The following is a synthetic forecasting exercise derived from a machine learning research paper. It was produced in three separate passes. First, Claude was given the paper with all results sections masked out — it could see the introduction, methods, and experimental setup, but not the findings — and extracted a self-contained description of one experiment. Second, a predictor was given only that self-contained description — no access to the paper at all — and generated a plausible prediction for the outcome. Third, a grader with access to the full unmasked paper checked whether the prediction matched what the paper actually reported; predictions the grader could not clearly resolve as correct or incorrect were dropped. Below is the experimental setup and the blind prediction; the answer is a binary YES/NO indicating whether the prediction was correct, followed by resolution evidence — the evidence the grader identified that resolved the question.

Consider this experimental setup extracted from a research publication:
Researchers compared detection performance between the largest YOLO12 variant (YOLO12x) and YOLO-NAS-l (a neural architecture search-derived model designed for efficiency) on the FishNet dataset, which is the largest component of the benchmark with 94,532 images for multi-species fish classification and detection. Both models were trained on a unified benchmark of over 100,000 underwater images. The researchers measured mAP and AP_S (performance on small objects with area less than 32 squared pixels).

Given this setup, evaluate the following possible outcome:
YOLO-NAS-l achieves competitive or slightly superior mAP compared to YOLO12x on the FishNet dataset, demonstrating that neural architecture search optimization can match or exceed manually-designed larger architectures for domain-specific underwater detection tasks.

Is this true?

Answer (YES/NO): NO